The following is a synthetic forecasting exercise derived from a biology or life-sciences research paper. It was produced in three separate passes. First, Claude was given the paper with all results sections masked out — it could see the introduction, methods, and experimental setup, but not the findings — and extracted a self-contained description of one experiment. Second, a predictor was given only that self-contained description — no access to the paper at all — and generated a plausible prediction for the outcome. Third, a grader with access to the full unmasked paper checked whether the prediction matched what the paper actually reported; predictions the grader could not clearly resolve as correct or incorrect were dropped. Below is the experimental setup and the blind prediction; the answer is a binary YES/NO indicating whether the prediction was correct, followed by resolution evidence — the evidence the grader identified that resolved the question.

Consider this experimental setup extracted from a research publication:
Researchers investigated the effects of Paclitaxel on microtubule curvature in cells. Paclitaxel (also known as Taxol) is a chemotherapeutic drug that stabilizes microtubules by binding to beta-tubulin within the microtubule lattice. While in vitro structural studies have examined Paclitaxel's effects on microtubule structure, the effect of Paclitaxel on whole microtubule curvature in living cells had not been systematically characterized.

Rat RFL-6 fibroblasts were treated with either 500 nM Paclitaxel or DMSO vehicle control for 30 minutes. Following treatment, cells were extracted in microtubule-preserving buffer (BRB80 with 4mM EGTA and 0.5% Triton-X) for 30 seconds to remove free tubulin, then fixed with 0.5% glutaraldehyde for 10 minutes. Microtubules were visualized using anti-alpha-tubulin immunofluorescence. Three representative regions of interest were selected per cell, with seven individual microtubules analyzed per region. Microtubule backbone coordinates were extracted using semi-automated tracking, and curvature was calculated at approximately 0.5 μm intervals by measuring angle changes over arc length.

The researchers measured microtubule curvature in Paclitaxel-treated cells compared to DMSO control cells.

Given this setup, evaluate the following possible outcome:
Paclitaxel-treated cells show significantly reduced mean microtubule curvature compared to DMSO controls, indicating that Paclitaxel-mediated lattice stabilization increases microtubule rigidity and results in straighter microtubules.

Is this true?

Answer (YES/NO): YES